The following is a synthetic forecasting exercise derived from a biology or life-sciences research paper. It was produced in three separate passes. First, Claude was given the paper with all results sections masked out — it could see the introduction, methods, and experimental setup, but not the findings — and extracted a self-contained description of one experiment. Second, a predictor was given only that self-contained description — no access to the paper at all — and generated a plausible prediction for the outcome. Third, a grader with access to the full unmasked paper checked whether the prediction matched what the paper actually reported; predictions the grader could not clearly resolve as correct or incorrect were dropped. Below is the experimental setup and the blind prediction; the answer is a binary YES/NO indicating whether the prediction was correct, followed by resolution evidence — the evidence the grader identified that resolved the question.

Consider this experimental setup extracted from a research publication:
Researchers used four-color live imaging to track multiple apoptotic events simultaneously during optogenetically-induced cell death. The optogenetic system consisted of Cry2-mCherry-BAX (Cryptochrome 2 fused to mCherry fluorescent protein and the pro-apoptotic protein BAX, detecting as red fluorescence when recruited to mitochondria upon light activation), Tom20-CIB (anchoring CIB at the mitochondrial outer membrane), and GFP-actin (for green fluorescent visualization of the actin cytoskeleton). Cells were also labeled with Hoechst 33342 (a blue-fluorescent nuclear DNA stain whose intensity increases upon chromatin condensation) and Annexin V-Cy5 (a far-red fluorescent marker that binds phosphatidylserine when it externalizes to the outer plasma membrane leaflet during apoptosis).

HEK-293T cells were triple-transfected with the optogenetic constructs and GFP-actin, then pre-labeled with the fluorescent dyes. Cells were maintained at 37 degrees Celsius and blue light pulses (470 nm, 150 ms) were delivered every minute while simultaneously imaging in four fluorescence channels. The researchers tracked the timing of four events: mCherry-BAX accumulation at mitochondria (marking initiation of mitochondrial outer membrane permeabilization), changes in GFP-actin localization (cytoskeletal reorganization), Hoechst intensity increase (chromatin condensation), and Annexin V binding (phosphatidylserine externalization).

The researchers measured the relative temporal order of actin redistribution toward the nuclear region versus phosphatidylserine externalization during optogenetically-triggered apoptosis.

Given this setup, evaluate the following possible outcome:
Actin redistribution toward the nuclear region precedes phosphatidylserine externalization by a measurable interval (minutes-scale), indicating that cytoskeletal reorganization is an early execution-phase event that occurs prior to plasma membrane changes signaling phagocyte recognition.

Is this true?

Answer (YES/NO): YES